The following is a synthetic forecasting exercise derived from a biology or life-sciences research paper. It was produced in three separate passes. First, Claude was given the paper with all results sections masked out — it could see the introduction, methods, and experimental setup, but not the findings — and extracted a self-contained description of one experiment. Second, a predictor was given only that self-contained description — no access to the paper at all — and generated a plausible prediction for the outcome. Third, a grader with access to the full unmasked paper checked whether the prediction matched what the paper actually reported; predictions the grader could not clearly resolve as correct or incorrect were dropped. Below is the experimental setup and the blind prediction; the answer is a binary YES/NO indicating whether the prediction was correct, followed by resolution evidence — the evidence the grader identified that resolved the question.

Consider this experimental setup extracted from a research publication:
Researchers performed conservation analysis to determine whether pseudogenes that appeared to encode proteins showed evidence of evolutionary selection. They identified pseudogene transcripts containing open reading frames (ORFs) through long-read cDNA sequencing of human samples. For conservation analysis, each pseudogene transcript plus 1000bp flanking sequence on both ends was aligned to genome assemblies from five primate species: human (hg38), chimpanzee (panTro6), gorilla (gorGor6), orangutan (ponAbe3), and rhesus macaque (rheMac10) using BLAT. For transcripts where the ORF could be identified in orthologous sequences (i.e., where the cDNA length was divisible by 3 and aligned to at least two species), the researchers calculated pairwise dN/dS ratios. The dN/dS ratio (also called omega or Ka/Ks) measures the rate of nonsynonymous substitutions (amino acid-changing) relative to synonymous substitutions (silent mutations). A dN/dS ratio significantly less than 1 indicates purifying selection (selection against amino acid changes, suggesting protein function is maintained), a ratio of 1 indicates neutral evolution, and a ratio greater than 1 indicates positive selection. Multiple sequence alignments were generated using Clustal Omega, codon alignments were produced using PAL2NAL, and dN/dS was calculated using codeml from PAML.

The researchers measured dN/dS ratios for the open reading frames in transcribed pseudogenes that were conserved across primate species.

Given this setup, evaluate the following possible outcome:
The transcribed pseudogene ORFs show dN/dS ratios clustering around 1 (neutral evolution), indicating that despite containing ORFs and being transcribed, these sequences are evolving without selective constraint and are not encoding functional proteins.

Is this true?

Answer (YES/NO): NO